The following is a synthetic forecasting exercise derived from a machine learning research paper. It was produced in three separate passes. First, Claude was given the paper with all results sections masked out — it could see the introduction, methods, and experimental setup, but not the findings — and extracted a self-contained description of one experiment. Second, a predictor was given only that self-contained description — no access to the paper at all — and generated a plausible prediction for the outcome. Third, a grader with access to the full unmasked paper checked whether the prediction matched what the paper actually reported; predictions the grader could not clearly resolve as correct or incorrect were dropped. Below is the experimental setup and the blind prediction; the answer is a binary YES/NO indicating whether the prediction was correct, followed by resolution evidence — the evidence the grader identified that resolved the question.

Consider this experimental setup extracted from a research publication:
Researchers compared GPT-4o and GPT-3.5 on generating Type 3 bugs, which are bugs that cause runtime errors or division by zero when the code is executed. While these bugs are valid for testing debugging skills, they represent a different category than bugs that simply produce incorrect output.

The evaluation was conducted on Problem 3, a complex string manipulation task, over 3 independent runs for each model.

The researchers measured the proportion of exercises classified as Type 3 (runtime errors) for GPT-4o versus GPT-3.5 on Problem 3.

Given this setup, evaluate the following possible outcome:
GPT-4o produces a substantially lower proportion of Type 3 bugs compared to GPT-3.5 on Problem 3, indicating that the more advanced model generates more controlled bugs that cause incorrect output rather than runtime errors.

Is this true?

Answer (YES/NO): YES